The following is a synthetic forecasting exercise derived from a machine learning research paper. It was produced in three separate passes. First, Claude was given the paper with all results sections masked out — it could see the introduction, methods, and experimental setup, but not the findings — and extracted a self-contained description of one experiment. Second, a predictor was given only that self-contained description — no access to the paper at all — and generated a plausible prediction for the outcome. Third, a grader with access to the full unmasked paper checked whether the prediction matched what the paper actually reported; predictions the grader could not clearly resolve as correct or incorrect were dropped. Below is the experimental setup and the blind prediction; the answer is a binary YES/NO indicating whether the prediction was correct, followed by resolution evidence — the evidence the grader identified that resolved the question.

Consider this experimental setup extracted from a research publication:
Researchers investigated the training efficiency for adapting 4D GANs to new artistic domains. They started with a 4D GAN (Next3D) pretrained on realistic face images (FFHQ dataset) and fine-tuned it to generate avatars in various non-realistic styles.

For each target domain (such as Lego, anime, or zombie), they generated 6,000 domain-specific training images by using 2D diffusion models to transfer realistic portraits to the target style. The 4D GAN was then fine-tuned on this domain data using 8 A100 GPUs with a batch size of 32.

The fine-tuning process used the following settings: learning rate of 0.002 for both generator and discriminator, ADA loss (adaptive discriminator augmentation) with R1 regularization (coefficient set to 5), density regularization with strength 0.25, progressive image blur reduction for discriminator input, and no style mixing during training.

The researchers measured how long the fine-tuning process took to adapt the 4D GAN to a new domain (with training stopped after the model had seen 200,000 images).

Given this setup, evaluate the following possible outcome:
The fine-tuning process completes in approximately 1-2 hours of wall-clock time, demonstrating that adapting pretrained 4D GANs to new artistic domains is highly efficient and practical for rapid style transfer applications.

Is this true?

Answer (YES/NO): YES